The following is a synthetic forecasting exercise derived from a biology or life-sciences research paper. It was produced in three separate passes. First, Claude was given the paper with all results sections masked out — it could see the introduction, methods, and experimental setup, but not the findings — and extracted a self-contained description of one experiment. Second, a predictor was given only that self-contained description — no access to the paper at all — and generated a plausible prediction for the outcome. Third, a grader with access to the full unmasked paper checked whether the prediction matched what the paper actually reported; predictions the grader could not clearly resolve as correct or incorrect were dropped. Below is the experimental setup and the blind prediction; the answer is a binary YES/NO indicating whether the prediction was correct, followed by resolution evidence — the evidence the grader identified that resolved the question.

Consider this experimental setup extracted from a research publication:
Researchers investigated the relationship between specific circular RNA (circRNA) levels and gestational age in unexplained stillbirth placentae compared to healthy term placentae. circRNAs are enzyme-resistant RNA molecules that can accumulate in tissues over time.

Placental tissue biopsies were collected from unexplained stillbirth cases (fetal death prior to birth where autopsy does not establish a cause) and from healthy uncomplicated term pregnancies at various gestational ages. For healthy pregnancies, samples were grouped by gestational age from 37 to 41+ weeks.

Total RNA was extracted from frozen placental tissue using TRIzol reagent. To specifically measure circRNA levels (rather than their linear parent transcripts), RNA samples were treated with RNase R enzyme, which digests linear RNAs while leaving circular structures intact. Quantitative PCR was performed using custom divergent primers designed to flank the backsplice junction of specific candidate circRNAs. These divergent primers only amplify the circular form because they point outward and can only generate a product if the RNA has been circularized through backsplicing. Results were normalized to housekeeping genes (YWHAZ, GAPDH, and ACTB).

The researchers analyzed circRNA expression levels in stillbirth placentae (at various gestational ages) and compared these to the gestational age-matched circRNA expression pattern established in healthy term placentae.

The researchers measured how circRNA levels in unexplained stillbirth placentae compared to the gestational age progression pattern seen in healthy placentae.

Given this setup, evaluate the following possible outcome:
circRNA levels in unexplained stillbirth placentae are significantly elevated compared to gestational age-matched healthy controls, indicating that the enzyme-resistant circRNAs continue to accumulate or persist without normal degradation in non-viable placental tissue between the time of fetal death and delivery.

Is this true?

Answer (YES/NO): NO